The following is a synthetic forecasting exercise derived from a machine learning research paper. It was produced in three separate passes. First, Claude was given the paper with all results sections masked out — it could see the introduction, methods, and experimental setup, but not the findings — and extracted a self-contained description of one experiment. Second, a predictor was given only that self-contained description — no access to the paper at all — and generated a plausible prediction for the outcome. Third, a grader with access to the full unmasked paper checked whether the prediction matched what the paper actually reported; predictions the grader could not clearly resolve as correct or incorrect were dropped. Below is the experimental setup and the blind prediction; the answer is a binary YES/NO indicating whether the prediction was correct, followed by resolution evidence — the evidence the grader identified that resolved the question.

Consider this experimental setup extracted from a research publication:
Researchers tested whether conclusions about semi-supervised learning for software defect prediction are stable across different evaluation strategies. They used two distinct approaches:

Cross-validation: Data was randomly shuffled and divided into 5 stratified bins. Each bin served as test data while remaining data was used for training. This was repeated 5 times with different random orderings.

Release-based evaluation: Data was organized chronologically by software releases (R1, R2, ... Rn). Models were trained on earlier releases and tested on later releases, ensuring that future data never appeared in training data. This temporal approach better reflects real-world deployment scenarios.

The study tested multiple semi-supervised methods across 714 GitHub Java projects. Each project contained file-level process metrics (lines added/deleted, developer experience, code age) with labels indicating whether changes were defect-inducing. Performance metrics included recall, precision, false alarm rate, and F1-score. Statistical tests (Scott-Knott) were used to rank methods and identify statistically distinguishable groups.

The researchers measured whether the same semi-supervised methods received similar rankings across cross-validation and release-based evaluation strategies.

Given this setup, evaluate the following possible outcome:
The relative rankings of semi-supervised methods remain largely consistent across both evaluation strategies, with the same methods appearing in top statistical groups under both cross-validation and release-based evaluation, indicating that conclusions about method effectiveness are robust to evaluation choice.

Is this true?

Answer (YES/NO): YES